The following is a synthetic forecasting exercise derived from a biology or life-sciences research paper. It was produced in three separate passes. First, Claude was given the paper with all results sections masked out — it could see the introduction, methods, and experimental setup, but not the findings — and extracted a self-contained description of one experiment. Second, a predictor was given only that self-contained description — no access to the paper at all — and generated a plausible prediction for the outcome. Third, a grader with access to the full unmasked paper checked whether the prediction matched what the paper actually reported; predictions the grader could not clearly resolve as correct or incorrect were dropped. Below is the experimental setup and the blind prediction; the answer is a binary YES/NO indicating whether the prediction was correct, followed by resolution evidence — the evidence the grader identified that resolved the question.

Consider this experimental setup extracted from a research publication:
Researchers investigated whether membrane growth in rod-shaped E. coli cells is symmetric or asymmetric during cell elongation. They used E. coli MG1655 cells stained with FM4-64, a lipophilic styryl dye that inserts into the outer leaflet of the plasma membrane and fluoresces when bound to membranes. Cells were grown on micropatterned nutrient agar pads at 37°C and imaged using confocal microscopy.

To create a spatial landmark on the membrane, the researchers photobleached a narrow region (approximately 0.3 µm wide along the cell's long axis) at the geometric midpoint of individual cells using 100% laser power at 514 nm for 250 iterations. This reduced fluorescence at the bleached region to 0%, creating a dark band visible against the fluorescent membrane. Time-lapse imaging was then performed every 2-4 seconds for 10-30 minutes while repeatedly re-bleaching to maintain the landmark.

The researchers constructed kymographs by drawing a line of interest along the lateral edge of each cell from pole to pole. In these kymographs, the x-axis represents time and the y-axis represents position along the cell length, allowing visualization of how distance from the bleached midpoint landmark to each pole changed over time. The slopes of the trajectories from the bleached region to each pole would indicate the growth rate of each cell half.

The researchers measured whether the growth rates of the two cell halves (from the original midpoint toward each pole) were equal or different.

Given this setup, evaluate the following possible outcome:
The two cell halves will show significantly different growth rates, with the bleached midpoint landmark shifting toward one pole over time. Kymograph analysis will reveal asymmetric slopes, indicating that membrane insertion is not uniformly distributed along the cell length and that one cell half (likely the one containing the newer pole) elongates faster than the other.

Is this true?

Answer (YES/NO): NO